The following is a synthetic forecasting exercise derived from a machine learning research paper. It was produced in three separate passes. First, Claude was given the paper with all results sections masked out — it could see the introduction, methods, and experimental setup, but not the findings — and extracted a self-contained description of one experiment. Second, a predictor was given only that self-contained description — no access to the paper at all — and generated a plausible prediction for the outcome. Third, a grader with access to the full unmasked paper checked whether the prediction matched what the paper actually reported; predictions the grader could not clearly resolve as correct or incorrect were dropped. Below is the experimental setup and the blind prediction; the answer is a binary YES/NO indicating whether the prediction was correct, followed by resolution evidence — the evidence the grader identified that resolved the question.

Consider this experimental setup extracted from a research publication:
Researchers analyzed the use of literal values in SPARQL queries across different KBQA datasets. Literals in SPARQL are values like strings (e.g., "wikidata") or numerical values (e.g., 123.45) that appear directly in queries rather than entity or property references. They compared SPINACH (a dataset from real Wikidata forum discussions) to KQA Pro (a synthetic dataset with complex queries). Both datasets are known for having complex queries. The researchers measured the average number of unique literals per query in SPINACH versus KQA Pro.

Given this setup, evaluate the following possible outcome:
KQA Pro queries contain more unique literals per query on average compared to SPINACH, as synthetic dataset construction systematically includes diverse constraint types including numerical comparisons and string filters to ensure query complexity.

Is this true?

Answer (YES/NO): YES